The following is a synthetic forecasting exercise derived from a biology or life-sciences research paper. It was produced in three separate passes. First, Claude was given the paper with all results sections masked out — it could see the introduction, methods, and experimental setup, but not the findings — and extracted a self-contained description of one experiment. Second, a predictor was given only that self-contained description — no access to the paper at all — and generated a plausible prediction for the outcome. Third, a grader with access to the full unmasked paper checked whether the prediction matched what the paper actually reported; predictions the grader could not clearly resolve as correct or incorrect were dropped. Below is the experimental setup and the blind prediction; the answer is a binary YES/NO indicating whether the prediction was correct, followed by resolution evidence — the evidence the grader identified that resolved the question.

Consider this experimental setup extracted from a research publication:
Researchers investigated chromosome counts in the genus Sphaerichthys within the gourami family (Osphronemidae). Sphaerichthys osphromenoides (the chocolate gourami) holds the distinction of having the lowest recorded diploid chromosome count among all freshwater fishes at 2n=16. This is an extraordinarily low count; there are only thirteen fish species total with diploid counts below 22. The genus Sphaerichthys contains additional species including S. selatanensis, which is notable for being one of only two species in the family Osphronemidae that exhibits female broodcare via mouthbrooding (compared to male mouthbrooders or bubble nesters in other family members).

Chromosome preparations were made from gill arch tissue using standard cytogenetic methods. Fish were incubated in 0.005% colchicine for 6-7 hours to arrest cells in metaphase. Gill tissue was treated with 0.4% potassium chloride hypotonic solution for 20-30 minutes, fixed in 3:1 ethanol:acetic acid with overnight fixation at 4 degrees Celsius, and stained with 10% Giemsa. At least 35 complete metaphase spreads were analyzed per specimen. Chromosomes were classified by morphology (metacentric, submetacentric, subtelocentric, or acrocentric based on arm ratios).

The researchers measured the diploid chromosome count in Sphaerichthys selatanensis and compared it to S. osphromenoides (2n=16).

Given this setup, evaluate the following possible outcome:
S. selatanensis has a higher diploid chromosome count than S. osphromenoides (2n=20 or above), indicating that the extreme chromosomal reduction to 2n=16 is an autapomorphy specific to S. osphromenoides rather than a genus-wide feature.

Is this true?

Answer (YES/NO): YES